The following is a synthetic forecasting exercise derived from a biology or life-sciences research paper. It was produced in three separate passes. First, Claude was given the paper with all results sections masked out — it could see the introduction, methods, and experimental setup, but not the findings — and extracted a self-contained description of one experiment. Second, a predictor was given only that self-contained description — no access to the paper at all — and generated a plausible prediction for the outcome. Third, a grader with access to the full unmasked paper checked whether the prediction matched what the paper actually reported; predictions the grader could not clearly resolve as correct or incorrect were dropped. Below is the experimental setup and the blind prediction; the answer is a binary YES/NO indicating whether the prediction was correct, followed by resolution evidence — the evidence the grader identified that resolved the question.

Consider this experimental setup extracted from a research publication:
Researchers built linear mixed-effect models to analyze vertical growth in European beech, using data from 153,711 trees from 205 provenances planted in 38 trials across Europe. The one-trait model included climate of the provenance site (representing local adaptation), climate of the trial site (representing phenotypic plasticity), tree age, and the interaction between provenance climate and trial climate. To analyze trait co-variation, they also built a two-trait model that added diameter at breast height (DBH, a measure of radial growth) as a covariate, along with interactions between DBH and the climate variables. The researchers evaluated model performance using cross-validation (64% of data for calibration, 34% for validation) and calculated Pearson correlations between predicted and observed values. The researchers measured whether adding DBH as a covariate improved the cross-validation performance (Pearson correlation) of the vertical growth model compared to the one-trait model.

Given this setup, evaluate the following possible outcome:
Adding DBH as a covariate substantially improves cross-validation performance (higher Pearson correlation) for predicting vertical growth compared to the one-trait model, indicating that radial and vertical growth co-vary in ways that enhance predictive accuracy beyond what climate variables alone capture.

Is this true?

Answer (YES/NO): YES